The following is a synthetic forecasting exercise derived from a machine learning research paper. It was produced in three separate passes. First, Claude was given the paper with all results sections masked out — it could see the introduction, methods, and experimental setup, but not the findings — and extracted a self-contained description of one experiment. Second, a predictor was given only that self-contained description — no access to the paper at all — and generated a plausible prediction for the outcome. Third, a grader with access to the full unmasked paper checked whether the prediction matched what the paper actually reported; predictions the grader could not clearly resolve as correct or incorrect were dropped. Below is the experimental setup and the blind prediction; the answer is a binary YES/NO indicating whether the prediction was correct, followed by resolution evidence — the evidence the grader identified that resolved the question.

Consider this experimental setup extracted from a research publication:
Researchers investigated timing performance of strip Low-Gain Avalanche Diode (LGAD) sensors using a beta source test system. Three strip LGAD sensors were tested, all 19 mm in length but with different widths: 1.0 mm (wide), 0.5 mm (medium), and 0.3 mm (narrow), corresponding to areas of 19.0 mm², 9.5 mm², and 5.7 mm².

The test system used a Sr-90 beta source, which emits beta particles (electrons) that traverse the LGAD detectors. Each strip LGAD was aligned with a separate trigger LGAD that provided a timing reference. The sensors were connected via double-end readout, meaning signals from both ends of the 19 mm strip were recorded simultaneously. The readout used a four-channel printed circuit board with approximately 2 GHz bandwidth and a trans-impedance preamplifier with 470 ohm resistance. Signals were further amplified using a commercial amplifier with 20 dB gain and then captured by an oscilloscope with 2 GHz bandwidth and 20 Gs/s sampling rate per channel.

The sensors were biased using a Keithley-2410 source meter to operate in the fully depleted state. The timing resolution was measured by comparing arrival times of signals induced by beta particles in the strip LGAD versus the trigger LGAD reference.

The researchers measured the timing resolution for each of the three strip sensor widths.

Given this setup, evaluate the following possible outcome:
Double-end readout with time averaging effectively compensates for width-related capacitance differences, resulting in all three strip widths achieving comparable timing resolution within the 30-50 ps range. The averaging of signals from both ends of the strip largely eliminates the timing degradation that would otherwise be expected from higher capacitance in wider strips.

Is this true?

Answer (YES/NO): NO